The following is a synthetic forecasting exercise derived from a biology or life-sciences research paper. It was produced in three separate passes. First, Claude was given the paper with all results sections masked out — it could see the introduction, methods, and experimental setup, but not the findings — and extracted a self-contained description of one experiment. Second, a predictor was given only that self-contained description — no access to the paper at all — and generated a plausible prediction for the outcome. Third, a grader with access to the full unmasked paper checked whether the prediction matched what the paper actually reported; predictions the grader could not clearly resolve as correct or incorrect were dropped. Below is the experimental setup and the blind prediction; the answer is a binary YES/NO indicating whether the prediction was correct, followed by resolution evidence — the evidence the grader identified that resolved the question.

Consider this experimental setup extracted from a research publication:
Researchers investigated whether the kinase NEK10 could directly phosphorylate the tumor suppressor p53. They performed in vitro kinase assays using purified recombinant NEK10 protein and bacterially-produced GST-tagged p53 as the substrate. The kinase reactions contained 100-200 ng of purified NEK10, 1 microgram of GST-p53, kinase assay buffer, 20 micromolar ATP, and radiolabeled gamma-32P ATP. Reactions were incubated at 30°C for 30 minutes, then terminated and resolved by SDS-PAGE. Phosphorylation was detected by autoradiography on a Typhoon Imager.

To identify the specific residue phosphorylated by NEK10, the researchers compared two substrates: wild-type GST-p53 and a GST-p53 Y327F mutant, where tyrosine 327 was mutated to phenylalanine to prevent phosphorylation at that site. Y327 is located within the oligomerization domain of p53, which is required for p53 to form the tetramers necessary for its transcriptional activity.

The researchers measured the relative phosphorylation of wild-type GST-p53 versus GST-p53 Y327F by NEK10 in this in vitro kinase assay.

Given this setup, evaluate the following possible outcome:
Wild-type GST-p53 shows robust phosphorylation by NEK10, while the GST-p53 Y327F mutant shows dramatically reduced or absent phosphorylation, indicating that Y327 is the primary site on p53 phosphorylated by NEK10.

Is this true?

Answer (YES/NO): YES